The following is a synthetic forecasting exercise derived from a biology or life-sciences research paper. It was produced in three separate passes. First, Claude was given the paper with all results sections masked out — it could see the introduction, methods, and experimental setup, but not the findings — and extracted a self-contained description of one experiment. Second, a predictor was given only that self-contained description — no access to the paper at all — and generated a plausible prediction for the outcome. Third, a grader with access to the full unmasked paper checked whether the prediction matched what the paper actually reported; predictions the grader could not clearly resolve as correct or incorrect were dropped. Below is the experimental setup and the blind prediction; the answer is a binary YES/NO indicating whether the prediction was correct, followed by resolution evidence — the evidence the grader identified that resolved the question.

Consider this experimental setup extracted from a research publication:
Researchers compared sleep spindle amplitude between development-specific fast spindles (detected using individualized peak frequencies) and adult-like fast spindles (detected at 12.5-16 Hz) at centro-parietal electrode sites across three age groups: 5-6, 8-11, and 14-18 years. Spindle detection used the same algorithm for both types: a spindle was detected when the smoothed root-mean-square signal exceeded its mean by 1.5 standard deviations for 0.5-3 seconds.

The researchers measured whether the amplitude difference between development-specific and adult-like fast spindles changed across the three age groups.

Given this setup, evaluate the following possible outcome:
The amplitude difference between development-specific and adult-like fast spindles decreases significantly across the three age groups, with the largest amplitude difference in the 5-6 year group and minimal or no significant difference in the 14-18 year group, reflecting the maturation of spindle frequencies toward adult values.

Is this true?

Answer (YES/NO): NO